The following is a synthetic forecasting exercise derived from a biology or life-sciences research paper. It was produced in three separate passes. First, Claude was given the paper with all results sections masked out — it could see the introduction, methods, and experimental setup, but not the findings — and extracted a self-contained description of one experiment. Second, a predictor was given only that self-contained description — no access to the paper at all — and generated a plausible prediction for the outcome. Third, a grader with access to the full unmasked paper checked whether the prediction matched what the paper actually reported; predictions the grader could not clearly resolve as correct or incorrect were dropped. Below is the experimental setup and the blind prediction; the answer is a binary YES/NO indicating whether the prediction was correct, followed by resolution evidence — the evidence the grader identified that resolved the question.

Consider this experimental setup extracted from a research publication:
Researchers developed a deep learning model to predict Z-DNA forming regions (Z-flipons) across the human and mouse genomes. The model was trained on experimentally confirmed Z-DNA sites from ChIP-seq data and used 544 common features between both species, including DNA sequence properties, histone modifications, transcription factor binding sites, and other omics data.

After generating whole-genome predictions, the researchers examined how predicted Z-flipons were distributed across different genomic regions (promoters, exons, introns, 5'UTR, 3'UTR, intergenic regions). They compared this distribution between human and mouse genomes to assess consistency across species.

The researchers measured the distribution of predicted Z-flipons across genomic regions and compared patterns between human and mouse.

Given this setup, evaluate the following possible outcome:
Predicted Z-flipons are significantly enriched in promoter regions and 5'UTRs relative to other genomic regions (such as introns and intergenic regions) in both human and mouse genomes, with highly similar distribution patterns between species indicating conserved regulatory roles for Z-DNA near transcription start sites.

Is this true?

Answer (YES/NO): YES